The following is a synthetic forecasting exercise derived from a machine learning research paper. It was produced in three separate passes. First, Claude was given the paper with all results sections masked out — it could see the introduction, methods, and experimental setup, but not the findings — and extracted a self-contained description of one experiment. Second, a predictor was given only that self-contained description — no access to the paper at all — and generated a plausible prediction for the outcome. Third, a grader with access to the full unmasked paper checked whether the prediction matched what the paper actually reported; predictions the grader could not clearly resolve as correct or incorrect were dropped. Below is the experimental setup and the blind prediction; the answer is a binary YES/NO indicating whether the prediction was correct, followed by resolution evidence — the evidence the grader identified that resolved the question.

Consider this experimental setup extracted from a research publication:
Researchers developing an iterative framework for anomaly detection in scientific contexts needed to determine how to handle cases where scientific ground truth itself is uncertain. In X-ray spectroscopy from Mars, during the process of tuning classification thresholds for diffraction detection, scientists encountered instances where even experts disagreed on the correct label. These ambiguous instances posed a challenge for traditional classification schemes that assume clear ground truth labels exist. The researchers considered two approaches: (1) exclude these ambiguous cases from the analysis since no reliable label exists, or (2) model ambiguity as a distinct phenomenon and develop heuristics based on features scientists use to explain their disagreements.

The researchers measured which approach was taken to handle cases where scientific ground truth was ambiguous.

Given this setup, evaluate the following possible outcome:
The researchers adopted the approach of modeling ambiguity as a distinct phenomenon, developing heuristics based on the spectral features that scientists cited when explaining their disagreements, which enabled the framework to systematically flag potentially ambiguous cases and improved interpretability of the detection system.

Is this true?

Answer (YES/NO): YES